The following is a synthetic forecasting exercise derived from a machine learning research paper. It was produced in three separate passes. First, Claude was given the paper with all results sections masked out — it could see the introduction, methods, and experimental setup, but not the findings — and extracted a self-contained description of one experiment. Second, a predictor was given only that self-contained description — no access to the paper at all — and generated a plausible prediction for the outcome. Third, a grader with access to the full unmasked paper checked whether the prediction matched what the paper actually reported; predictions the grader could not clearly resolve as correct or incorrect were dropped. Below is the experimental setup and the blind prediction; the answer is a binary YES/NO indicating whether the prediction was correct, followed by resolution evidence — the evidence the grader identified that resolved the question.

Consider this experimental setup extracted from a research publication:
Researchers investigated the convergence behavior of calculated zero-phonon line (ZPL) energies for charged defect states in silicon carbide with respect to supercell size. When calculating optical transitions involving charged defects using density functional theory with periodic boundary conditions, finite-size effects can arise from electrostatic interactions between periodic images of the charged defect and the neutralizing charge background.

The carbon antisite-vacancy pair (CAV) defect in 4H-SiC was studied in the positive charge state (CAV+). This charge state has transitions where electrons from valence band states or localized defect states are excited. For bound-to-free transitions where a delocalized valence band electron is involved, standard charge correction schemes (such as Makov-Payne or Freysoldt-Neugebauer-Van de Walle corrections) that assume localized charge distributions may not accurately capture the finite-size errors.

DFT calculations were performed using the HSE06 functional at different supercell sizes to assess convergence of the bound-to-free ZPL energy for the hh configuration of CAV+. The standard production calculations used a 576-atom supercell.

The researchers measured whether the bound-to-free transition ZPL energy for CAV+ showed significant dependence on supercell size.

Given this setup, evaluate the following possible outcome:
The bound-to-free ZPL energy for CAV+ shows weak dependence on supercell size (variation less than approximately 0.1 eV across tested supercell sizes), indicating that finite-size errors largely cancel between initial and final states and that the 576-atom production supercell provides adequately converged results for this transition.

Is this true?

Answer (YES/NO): NO